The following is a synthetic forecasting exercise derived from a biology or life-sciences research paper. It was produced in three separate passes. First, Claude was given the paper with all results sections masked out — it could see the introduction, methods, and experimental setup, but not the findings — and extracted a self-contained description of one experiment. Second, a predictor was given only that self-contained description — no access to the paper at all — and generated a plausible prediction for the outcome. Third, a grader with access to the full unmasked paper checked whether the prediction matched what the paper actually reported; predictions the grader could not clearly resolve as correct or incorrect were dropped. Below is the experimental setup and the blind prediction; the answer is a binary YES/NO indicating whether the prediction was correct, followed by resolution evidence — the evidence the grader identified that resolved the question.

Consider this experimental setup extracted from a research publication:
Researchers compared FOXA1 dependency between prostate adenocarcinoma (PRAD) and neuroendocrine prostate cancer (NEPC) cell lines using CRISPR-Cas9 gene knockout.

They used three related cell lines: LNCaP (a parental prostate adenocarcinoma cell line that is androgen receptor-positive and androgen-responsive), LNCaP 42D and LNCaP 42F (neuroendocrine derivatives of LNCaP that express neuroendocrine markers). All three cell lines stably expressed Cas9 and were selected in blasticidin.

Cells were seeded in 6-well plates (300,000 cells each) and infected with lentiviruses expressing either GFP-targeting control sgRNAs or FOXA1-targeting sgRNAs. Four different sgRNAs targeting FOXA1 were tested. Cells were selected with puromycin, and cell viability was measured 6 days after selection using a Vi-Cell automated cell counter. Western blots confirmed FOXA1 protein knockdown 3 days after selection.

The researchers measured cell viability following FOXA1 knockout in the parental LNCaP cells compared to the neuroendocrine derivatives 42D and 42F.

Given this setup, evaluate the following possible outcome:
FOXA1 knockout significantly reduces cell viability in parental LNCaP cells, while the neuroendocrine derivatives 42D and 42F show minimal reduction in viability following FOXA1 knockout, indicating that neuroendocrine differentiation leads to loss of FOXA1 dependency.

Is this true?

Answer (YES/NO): NO